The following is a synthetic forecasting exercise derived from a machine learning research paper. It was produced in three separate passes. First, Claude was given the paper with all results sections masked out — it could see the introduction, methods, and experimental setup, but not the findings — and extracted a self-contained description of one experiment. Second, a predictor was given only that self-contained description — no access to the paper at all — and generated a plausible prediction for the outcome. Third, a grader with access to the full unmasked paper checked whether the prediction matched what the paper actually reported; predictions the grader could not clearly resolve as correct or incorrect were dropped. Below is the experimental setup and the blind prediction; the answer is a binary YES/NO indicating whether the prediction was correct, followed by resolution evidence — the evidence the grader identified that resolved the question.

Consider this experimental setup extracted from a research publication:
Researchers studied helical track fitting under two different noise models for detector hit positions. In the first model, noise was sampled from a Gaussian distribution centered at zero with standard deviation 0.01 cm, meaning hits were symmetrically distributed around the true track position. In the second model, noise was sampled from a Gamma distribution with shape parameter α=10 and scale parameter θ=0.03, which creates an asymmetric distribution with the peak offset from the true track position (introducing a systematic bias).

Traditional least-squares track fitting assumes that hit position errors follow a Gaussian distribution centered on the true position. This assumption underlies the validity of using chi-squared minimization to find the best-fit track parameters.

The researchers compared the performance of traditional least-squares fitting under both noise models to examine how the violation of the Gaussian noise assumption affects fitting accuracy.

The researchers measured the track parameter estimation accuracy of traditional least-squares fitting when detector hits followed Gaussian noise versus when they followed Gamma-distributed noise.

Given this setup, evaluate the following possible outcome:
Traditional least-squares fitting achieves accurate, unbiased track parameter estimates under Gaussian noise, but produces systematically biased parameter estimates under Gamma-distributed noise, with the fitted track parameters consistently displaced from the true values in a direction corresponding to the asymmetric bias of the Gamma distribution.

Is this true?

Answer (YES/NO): YES